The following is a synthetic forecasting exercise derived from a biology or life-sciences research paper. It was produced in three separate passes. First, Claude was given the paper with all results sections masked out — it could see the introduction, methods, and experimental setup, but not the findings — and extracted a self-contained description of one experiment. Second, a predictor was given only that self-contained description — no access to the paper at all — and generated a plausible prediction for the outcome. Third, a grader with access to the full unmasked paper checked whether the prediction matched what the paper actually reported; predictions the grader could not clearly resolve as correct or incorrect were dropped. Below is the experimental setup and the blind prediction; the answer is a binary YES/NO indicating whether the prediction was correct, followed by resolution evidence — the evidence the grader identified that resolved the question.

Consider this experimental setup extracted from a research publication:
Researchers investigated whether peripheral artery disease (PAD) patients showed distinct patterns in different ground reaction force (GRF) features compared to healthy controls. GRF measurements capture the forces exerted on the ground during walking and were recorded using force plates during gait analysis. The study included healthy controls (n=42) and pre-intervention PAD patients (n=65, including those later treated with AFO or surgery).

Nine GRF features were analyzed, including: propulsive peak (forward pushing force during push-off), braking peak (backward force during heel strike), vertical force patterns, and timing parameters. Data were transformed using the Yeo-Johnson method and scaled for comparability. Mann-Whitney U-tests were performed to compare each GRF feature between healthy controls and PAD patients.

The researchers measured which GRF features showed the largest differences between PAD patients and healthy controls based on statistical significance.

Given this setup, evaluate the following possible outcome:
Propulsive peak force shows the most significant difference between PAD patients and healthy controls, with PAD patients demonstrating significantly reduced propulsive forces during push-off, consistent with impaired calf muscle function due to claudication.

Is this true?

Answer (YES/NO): YES